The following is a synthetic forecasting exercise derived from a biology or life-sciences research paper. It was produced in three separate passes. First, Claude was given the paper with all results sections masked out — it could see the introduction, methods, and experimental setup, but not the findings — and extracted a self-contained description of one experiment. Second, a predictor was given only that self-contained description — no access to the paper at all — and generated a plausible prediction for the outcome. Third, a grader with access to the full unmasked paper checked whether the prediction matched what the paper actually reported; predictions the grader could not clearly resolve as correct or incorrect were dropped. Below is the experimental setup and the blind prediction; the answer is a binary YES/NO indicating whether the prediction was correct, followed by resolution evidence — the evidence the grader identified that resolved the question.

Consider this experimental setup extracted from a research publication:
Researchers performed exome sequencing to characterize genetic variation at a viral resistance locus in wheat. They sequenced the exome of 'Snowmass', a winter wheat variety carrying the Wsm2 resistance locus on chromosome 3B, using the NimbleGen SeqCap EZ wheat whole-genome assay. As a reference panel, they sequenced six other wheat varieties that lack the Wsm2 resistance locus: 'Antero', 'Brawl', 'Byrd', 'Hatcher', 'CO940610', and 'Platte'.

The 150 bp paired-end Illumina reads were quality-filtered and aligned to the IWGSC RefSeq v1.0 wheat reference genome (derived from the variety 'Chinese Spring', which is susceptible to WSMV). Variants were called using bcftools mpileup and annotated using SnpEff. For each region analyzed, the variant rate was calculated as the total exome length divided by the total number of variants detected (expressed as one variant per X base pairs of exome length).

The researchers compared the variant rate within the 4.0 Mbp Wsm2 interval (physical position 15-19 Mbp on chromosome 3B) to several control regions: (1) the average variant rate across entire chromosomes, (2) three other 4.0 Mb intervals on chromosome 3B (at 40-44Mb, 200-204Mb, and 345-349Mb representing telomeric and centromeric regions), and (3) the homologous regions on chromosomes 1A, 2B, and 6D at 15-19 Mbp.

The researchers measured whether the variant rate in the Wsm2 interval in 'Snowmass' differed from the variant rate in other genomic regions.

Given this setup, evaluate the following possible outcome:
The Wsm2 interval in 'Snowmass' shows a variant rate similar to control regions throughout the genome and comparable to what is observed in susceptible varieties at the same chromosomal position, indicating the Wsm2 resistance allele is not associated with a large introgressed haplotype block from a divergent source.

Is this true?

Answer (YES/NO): NO